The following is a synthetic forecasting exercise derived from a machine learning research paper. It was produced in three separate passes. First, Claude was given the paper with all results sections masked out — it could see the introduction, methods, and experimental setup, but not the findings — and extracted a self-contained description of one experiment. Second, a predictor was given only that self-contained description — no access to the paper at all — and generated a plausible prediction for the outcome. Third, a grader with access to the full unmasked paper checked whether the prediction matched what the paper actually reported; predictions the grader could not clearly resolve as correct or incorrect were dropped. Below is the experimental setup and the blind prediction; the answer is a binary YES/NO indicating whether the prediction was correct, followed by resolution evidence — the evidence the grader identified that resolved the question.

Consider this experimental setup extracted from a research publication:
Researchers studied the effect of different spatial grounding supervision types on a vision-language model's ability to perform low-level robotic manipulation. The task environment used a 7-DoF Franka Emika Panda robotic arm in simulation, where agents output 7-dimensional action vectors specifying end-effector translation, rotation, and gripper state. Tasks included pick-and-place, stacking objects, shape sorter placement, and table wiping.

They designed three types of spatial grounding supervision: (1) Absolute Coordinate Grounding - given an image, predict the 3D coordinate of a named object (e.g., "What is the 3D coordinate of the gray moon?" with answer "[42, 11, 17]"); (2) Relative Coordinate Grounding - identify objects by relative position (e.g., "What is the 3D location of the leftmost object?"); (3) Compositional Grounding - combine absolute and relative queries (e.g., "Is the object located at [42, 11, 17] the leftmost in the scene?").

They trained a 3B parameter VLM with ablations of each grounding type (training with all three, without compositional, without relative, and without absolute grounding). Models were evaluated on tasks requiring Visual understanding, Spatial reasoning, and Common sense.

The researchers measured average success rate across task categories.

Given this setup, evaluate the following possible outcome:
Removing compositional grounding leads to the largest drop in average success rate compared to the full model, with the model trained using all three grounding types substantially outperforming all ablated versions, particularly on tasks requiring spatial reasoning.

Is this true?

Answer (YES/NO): NO